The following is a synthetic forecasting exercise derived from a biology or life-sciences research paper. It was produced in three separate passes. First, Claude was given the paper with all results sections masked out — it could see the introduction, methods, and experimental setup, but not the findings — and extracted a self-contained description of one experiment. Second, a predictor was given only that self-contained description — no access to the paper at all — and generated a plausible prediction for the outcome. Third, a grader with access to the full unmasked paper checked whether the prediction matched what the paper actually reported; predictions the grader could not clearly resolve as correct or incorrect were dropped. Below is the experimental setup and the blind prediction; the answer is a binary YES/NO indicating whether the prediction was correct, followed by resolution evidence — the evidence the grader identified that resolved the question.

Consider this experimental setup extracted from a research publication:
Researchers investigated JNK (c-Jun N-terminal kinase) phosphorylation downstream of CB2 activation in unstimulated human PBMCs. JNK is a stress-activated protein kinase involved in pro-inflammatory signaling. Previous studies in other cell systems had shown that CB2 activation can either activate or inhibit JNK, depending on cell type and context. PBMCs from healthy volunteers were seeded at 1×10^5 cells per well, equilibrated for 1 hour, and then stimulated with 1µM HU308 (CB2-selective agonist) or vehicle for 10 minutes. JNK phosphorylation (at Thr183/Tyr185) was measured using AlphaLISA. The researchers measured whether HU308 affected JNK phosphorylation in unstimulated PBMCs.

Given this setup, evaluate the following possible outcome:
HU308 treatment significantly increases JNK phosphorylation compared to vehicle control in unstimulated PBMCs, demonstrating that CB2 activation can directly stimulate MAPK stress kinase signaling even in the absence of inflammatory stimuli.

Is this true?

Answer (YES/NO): NO